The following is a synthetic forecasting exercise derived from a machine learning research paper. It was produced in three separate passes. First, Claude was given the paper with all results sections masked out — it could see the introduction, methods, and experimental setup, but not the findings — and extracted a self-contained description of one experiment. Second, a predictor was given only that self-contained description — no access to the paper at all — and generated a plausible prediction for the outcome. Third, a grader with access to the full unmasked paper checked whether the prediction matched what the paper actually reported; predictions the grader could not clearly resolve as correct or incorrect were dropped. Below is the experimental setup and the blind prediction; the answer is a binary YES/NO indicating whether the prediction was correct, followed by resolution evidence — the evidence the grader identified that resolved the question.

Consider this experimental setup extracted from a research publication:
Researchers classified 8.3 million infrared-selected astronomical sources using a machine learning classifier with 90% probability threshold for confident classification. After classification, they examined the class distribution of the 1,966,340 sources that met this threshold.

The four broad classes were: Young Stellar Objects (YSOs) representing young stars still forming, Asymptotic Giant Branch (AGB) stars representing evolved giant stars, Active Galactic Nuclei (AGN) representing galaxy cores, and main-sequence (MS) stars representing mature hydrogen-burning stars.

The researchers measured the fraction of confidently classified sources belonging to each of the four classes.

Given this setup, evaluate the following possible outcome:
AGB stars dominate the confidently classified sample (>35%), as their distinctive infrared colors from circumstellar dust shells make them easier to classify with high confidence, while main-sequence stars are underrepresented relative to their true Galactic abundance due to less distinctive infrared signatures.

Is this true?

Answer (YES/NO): YES